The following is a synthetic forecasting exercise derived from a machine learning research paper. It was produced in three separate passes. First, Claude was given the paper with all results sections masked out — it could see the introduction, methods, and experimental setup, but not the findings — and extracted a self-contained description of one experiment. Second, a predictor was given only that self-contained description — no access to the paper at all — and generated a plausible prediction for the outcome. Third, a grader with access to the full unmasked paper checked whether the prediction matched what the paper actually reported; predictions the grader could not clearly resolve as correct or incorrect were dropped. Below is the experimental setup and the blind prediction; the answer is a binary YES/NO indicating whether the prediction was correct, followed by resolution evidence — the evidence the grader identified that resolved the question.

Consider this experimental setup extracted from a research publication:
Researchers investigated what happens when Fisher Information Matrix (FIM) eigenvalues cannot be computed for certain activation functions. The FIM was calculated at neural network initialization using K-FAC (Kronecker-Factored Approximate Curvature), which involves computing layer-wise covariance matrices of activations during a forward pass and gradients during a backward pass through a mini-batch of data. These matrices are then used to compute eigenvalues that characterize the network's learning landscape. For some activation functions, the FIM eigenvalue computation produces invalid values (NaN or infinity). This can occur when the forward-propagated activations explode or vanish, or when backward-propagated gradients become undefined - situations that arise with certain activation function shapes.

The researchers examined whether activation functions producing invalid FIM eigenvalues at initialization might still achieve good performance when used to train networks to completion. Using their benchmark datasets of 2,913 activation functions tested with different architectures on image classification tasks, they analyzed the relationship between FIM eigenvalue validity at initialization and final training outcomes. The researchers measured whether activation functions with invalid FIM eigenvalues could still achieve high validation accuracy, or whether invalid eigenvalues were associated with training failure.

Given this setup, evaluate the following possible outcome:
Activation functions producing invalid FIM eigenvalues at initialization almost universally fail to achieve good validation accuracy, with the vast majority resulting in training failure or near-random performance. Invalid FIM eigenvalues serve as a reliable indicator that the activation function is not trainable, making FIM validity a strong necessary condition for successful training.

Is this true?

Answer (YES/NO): YES